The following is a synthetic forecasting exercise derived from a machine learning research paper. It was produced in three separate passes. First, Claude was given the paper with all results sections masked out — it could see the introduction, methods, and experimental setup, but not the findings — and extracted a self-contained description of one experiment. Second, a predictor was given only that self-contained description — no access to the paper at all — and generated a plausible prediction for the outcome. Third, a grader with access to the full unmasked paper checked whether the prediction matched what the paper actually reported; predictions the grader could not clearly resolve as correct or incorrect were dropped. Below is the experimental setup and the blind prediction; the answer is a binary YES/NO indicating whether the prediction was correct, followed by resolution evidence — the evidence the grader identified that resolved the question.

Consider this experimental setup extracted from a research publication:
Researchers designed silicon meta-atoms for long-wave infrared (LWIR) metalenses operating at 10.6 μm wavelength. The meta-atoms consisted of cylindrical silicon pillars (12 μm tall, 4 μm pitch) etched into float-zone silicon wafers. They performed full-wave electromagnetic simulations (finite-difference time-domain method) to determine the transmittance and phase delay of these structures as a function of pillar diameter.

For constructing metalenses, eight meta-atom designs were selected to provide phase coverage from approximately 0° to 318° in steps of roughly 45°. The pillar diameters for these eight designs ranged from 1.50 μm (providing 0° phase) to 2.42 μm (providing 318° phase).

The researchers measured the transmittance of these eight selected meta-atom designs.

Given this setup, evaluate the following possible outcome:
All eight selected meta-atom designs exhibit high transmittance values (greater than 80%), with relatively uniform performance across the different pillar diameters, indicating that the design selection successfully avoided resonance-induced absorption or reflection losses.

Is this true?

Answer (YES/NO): NO